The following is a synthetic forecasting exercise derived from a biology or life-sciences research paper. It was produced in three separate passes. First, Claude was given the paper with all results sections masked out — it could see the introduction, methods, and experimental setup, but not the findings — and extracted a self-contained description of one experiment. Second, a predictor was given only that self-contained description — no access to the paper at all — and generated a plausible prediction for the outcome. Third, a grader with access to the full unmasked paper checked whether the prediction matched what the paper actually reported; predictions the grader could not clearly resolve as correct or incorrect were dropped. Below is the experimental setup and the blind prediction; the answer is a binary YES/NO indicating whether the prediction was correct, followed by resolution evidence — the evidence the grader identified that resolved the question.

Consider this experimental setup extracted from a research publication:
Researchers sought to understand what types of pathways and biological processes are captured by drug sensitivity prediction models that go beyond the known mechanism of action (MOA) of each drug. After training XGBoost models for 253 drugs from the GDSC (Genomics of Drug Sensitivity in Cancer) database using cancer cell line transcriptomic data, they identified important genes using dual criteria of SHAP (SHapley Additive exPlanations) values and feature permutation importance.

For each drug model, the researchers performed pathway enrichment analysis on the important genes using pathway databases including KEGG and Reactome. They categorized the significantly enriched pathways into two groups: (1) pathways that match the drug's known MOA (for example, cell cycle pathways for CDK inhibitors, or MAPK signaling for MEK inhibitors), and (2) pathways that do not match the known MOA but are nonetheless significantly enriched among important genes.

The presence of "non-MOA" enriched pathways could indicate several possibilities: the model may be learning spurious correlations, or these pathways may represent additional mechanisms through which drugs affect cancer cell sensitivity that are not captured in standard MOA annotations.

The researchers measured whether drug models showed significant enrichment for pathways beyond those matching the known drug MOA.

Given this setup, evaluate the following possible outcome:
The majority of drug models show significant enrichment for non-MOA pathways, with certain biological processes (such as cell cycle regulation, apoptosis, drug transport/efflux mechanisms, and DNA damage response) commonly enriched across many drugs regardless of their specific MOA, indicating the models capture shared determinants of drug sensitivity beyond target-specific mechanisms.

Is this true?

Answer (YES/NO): NO